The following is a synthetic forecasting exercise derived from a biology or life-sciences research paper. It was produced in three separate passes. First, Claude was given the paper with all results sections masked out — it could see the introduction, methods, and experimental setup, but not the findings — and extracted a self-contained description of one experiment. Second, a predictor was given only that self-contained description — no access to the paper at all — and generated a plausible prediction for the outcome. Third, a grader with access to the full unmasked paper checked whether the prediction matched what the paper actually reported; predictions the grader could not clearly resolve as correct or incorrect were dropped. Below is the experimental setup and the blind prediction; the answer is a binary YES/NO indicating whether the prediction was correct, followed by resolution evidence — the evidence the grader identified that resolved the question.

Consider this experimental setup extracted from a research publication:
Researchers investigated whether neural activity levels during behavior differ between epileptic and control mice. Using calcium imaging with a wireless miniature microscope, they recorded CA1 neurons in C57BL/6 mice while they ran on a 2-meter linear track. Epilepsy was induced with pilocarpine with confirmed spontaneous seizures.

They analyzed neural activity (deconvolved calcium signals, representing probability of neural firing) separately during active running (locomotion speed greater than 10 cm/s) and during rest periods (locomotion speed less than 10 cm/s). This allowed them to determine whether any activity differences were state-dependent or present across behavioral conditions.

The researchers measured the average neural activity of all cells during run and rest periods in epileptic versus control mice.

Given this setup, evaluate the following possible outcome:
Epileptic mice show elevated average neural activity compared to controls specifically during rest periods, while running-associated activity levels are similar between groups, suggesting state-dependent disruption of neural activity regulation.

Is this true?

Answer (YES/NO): NO